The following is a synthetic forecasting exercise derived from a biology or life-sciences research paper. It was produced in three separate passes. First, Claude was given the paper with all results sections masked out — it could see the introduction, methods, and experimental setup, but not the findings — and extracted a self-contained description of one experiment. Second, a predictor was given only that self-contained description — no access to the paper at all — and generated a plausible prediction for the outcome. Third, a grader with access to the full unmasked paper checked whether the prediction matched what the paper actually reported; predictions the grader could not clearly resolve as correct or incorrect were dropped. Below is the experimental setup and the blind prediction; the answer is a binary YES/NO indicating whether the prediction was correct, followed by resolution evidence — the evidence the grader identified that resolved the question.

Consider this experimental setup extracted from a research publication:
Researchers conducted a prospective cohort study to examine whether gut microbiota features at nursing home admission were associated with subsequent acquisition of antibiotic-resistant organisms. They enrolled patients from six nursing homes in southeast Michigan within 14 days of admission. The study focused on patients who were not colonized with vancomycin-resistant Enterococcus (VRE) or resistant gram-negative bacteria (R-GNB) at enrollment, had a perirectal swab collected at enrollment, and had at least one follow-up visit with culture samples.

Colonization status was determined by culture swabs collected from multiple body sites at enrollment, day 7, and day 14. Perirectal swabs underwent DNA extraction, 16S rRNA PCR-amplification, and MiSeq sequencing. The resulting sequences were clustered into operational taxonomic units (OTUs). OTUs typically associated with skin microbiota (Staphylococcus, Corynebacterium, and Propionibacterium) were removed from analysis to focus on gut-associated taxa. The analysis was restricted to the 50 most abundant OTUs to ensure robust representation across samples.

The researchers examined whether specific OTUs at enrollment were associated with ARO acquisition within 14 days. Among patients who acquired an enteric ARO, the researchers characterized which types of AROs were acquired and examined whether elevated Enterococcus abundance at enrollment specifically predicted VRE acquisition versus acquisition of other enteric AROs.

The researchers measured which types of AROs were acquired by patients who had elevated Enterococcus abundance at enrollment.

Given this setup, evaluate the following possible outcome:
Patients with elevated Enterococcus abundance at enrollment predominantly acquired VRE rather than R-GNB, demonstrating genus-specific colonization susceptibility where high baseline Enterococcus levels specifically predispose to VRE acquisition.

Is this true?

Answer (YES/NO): NO